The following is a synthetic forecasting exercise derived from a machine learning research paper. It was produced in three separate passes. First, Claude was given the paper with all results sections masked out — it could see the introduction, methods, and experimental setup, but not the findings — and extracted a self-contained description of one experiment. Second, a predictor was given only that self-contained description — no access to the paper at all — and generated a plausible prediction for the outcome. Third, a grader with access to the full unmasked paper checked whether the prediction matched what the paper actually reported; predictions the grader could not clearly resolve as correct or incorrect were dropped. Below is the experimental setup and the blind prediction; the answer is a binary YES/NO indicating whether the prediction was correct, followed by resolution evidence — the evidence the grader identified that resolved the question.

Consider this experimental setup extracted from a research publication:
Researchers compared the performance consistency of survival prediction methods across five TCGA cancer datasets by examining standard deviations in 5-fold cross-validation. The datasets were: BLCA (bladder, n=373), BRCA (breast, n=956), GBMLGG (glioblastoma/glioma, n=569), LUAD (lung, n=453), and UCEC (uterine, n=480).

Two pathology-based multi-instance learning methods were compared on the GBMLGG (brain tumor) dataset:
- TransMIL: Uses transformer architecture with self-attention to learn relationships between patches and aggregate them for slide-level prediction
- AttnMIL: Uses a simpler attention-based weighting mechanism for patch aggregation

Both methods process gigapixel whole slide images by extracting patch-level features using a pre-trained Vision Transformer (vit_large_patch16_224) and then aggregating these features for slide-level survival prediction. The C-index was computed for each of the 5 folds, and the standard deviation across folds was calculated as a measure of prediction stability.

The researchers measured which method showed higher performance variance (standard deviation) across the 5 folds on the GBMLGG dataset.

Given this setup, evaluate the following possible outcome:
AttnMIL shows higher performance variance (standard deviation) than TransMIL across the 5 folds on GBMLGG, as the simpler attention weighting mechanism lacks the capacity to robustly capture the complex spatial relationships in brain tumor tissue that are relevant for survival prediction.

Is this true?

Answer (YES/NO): NO